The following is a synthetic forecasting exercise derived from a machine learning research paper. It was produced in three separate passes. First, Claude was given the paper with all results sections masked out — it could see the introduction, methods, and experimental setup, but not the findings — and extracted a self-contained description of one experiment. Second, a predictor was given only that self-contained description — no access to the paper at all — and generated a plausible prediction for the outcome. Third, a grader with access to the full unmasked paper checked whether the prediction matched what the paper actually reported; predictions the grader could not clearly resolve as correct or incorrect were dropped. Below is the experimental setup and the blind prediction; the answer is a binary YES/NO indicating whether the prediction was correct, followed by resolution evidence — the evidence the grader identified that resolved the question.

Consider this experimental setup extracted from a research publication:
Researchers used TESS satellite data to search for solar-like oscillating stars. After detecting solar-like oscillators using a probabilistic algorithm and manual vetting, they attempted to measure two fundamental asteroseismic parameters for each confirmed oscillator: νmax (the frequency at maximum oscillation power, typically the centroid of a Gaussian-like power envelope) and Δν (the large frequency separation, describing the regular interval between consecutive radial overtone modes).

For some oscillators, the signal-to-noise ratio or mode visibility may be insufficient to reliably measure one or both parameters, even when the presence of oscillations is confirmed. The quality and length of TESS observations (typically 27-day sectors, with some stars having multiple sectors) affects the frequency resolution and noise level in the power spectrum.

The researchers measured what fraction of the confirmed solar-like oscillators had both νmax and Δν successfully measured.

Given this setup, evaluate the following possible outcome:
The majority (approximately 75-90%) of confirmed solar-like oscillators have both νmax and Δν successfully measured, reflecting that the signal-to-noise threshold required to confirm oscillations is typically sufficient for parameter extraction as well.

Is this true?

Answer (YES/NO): NO